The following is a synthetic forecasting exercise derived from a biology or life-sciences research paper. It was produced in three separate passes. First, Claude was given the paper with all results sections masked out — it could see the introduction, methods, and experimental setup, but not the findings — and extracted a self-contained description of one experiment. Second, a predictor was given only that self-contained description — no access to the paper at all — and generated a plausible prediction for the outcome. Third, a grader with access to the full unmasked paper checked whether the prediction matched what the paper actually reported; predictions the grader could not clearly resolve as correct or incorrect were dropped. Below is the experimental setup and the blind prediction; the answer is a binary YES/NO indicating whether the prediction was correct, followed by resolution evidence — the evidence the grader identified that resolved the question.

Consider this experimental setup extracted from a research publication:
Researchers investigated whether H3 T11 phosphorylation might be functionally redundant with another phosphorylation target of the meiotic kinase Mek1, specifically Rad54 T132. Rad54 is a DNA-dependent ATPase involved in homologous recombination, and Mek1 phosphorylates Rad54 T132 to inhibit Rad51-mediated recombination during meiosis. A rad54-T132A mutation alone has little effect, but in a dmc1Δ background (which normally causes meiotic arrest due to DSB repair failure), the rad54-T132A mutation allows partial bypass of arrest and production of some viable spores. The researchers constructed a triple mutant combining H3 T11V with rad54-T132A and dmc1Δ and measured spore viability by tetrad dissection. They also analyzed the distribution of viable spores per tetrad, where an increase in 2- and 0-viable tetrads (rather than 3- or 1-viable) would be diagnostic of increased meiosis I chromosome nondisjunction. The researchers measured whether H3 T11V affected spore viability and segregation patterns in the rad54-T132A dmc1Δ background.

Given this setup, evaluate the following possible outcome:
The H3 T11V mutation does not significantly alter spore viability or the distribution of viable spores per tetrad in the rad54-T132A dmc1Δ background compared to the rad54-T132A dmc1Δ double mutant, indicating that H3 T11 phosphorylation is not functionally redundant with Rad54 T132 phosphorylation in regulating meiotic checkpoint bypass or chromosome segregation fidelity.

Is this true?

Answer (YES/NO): NO